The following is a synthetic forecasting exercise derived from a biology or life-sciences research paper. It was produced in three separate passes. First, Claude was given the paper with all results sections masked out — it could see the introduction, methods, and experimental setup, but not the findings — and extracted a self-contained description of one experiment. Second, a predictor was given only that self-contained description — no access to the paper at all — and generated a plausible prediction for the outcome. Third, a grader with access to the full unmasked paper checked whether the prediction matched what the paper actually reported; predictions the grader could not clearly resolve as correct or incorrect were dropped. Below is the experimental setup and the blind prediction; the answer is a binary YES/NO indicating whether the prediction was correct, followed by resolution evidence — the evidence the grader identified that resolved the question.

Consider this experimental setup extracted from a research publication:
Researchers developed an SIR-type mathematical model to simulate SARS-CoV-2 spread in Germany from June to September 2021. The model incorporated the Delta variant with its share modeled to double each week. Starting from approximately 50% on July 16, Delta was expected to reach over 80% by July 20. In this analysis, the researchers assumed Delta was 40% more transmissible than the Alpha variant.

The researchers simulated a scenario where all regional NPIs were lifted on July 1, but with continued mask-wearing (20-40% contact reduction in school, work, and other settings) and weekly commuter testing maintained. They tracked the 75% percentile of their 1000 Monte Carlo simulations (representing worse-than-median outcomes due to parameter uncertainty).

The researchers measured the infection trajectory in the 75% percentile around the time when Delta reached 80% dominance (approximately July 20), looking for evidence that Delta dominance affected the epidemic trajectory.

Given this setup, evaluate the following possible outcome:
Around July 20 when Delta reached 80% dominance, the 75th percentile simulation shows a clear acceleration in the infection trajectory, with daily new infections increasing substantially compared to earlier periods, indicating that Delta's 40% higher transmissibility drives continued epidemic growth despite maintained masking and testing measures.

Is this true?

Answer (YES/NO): NO